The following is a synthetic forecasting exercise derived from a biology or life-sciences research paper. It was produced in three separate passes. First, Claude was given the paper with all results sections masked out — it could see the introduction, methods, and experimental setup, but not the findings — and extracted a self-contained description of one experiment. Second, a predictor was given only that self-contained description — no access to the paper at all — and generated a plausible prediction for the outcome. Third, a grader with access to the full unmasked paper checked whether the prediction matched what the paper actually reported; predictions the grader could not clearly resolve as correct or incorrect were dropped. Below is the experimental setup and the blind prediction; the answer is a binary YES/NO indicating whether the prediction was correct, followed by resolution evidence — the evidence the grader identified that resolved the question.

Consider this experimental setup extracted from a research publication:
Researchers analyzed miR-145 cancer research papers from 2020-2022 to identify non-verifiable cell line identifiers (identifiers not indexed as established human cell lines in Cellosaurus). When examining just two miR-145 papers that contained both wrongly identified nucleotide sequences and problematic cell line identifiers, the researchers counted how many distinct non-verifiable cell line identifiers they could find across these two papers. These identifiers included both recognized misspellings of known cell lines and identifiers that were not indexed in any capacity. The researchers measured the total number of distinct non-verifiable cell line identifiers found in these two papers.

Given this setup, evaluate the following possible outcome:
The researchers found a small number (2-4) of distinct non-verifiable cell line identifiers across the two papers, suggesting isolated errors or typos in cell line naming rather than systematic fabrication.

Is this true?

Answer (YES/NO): NO